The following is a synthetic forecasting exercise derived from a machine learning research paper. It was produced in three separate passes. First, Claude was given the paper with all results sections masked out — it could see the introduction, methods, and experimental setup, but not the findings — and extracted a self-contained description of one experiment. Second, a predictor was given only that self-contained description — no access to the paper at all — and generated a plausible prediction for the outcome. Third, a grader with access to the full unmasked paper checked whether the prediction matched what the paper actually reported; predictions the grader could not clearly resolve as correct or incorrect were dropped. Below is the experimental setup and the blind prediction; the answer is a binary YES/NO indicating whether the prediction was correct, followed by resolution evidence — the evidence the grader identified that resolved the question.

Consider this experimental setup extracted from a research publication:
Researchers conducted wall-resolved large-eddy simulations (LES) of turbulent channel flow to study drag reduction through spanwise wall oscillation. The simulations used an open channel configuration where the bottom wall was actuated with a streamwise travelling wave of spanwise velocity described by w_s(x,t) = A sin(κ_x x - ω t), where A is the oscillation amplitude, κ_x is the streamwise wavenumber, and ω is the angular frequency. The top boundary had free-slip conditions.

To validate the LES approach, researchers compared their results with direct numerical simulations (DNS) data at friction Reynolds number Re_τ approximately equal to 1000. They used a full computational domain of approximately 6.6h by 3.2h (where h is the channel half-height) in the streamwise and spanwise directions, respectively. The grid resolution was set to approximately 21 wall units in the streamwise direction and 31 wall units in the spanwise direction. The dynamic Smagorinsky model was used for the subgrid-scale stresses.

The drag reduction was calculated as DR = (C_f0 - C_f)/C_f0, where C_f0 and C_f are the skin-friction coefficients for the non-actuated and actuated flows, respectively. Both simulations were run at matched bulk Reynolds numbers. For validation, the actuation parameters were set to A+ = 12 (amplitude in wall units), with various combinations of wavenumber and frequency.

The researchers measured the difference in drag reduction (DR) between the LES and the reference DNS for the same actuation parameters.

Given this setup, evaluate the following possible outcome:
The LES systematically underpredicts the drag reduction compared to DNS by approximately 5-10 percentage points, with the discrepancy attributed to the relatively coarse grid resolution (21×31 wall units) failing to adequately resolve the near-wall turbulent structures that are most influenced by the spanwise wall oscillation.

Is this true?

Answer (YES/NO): NO